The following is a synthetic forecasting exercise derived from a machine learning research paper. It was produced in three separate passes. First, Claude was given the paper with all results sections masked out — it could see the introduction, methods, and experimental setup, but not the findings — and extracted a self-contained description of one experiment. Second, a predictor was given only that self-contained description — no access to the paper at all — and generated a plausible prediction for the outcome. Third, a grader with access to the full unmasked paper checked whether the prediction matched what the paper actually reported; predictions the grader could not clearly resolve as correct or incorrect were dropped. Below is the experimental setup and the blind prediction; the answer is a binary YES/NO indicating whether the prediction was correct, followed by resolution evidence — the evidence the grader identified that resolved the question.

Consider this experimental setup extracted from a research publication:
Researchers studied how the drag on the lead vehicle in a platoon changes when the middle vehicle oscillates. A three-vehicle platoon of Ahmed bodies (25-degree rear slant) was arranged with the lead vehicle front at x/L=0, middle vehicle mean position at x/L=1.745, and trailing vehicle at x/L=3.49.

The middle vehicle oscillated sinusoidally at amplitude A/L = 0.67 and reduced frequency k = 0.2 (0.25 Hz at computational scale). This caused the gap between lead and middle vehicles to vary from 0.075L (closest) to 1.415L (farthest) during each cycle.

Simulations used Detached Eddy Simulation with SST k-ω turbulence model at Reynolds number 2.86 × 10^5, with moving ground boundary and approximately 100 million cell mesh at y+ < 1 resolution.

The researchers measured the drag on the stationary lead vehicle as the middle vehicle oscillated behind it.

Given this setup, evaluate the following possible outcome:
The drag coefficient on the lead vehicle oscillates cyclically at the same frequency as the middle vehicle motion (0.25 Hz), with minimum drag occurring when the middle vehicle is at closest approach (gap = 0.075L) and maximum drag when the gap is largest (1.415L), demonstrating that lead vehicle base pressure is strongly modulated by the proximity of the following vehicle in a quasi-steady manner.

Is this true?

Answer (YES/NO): NO